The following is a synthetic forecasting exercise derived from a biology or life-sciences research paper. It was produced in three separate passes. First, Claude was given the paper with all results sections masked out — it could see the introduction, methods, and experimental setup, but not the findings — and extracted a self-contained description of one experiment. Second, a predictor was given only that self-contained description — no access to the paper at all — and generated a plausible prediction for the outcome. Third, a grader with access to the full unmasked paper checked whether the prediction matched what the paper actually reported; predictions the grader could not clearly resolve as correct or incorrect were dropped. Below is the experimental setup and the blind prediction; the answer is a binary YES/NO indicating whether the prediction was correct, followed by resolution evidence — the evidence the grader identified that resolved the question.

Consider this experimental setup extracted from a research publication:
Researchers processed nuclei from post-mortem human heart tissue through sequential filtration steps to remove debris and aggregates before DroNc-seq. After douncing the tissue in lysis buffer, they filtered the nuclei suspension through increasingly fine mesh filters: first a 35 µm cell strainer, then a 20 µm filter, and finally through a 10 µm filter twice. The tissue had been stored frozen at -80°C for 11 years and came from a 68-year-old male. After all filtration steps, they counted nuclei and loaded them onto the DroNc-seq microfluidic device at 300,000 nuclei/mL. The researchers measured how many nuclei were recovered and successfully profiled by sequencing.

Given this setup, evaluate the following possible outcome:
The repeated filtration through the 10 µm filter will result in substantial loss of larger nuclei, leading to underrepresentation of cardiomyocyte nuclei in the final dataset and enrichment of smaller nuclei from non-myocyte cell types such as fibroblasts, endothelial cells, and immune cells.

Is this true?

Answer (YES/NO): NO